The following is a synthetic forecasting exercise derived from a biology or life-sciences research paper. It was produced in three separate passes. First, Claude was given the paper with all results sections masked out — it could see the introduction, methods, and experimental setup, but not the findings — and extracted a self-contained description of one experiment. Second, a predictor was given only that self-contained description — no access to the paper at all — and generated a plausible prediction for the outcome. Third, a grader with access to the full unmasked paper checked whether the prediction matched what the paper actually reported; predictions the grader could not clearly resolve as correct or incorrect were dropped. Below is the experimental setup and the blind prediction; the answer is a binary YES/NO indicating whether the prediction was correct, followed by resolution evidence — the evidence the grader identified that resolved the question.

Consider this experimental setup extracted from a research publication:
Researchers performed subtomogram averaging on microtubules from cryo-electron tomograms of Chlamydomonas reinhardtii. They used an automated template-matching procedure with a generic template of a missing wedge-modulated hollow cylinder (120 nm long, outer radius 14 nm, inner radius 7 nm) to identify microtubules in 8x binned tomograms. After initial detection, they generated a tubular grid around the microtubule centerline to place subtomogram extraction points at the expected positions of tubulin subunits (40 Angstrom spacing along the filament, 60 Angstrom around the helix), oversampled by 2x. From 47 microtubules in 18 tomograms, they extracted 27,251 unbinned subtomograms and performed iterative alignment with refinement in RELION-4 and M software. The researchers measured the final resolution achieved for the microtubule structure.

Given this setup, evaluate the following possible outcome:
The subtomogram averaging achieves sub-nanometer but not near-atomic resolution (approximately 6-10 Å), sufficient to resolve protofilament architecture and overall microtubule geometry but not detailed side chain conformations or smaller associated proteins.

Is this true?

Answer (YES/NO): NO